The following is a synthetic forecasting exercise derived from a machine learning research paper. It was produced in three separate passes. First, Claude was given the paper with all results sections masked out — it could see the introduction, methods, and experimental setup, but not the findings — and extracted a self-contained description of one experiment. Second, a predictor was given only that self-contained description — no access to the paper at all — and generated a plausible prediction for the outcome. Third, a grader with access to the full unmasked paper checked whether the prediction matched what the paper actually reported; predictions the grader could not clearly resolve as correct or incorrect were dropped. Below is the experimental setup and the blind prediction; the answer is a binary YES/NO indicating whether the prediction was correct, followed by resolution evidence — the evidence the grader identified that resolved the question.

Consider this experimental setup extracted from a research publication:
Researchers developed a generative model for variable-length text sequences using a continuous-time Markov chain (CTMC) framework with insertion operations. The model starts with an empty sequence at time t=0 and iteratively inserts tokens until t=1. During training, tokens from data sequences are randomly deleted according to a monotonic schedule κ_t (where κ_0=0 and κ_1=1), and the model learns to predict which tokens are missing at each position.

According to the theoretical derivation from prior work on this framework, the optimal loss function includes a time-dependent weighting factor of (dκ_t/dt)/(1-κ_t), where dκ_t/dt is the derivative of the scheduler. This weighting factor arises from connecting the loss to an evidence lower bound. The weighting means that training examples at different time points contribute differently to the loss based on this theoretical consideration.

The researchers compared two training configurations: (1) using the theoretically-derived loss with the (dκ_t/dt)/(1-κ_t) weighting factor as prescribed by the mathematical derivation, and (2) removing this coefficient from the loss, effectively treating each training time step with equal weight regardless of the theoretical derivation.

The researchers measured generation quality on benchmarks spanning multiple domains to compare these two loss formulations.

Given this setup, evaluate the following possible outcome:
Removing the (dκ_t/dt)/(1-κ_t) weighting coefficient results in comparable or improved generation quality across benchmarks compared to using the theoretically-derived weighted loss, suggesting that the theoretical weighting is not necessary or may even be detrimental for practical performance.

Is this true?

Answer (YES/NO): YES